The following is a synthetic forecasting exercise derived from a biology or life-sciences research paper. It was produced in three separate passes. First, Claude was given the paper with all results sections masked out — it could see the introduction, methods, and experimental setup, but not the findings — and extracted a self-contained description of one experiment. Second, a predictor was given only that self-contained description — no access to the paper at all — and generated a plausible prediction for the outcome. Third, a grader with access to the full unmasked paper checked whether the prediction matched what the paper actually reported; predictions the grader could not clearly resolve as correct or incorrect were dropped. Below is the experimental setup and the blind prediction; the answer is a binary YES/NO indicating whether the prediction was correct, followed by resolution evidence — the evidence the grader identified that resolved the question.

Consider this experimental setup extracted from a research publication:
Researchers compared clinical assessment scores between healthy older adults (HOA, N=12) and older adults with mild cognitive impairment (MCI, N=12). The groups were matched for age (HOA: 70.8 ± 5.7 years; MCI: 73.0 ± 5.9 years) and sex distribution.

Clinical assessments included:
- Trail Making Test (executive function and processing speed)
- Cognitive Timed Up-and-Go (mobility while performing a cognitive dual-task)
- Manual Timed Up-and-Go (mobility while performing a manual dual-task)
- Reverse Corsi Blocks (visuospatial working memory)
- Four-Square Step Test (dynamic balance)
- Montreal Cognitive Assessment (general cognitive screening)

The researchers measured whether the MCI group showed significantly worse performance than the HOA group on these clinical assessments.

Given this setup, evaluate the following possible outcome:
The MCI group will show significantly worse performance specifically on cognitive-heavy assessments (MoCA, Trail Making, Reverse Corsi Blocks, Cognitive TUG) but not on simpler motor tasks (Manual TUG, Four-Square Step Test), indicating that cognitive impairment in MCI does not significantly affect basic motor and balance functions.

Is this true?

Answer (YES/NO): NO